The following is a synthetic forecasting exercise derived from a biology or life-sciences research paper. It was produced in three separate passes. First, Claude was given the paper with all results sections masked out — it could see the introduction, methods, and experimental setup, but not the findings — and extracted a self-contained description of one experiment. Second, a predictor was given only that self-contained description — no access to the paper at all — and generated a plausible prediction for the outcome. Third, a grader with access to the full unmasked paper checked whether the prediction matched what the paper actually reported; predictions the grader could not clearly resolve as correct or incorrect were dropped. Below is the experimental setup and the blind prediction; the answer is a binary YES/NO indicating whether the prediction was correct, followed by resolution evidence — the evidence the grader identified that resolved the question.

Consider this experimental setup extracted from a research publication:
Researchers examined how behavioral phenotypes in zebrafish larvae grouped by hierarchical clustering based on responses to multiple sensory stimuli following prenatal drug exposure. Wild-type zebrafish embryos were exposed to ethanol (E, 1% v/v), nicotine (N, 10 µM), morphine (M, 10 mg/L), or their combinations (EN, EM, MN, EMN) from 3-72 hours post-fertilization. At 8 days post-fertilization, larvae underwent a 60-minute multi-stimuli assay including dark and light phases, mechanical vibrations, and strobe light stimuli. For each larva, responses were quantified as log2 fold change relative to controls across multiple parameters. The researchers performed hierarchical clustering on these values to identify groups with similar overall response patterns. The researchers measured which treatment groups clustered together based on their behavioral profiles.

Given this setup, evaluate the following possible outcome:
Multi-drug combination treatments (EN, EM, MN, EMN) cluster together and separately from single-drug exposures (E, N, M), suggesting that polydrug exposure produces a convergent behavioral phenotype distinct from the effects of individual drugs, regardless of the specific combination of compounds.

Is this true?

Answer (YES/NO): NO